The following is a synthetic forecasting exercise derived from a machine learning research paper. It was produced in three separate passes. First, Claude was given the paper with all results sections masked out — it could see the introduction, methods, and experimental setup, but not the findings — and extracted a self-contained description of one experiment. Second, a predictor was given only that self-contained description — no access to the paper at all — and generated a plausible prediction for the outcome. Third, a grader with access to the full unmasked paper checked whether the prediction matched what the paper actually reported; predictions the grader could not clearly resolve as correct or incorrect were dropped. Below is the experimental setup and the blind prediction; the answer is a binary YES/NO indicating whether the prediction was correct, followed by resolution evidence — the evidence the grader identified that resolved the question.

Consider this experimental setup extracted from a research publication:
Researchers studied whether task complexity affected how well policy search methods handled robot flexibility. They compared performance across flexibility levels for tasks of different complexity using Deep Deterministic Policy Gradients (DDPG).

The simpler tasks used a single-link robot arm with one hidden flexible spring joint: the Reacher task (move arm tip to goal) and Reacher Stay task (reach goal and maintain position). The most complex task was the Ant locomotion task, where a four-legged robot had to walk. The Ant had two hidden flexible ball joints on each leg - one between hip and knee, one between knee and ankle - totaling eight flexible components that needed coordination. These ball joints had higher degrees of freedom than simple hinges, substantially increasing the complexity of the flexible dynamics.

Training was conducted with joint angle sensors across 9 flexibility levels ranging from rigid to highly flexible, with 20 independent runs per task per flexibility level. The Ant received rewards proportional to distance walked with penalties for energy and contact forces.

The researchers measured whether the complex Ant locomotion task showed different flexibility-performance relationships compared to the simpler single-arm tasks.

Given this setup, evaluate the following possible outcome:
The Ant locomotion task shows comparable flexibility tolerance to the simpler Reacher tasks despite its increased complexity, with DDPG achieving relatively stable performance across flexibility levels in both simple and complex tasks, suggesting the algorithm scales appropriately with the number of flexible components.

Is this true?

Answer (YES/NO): YES